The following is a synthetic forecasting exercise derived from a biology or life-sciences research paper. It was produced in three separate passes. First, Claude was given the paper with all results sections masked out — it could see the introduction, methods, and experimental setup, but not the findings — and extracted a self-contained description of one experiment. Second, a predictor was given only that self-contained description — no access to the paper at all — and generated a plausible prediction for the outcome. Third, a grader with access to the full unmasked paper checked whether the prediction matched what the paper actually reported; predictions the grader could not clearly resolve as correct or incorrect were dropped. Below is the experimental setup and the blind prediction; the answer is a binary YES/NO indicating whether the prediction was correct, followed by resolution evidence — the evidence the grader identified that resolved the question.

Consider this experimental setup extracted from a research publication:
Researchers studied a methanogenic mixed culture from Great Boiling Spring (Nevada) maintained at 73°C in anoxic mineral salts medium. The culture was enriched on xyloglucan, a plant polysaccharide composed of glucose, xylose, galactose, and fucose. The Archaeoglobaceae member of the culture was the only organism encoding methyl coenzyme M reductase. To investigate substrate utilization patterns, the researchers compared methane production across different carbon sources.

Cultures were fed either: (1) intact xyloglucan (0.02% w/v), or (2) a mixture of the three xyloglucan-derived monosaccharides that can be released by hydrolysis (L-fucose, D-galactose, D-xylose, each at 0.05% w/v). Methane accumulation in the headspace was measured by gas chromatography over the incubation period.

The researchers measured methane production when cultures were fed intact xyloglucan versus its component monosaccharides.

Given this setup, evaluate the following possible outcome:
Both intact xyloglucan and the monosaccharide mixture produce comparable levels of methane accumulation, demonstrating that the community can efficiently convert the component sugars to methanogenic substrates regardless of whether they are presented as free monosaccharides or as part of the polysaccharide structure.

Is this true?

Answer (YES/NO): NO